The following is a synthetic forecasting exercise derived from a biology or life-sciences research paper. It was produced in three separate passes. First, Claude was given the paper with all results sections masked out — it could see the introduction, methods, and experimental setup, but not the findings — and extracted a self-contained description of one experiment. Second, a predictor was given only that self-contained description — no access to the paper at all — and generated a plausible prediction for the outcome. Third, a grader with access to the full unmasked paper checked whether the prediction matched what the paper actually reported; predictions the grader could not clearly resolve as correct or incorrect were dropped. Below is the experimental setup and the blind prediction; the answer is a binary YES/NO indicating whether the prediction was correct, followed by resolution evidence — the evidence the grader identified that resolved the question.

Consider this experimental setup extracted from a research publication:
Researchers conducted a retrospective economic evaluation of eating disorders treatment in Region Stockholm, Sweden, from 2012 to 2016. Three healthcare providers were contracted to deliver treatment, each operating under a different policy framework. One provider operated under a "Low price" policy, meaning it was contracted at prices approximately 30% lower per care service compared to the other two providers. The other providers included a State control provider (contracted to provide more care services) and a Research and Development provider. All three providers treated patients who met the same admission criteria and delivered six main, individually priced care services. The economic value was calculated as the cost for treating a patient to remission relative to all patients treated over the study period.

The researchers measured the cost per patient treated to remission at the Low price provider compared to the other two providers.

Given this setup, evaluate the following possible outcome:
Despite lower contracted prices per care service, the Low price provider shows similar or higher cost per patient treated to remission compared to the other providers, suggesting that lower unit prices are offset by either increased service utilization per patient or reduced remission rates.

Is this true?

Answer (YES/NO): YES